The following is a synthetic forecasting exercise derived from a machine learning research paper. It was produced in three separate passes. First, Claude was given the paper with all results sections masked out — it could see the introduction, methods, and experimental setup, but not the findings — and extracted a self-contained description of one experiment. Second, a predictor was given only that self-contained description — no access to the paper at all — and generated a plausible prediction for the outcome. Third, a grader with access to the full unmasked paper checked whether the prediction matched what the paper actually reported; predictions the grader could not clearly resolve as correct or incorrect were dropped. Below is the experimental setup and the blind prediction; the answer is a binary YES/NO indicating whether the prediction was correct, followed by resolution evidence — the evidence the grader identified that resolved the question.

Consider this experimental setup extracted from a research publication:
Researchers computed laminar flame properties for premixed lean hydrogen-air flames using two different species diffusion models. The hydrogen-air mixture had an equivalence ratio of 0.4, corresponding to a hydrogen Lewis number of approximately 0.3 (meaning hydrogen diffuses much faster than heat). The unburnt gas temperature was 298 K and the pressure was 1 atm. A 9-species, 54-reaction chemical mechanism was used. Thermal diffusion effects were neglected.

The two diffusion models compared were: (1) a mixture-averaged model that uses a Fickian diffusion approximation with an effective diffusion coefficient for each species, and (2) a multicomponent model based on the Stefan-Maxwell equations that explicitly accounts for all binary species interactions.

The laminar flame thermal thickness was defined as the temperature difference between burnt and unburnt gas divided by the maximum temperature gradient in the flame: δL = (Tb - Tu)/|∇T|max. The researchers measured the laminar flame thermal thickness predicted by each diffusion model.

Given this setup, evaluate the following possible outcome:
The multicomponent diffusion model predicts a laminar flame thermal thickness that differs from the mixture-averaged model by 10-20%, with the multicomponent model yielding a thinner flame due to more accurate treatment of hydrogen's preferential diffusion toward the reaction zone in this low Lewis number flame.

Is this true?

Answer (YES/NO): NO